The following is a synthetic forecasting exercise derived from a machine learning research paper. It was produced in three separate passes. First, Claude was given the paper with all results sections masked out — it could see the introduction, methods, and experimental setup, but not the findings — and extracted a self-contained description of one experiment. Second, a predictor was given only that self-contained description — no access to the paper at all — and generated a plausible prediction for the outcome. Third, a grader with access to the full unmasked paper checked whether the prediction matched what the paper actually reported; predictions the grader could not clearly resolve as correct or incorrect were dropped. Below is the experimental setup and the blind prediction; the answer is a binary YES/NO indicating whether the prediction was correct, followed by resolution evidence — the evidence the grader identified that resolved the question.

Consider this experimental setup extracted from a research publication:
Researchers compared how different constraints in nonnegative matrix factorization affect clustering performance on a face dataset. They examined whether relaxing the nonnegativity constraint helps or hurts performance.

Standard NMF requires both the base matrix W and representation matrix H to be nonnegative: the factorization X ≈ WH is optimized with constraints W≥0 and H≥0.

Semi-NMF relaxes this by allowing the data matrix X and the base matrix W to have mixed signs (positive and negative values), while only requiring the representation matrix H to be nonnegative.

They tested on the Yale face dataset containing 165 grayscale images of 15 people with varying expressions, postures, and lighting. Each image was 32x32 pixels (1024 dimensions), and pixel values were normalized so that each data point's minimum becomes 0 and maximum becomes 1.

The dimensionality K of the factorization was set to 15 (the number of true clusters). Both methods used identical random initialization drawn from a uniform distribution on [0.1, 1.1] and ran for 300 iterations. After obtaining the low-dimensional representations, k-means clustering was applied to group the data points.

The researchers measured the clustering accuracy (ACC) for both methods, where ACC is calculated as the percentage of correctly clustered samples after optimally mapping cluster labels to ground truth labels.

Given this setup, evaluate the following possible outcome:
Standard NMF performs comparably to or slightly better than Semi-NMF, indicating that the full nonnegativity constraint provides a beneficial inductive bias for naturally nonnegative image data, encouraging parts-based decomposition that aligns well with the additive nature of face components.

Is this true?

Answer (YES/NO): NO